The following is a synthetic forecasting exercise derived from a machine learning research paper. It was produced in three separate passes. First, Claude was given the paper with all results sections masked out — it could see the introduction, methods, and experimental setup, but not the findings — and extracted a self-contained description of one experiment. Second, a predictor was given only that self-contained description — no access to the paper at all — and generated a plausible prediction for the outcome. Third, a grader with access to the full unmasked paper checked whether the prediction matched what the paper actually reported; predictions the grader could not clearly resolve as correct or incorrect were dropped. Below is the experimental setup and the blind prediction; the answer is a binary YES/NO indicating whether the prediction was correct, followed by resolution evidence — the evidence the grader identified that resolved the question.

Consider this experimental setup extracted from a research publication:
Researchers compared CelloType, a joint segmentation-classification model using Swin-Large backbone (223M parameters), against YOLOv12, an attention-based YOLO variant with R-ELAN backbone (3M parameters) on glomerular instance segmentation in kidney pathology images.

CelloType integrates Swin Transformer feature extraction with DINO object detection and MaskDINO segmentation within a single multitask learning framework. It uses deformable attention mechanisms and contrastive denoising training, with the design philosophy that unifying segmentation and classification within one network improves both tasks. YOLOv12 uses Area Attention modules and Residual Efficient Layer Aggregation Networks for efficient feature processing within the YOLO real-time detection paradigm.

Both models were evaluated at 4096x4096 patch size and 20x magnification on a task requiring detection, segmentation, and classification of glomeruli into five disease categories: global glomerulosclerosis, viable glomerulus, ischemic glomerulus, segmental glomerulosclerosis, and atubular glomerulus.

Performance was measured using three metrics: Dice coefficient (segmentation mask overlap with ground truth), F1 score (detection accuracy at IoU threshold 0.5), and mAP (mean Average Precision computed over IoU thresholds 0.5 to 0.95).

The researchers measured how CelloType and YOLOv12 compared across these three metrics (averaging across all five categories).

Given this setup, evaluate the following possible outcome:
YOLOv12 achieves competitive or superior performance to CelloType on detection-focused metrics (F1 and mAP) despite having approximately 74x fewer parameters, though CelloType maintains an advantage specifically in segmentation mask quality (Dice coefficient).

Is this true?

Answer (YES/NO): NO